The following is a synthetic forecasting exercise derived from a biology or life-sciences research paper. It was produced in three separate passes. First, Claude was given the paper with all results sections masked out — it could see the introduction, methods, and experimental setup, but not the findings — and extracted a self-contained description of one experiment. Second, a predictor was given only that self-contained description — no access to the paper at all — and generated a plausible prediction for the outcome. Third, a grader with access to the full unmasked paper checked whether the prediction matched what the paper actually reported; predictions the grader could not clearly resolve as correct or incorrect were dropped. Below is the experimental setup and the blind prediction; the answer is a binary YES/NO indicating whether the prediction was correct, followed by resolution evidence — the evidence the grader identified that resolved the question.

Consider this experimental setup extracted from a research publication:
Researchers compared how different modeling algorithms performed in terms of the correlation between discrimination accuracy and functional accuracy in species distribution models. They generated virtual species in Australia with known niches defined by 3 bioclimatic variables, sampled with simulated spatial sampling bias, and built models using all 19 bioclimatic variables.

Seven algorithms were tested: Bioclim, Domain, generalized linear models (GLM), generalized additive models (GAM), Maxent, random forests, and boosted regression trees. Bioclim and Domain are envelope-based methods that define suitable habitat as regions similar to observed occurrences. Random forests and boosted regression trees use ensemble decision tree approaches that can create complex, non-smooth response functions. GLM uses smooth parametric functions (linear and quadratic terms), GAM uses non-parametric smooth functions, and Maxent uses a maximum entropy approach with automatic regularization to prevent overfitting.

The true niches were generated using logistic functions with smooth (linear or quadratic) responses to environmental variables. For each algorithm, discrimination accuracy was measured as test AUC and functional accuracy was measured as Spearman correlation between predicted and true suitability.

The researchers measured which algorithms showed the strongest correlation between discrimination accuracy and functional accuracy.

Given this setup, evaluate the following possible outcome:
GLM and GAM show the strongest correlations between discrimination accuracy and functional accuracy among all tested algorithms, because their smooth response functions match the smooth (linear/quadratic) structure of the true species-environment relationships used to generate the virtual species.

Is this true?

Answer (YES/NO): NO